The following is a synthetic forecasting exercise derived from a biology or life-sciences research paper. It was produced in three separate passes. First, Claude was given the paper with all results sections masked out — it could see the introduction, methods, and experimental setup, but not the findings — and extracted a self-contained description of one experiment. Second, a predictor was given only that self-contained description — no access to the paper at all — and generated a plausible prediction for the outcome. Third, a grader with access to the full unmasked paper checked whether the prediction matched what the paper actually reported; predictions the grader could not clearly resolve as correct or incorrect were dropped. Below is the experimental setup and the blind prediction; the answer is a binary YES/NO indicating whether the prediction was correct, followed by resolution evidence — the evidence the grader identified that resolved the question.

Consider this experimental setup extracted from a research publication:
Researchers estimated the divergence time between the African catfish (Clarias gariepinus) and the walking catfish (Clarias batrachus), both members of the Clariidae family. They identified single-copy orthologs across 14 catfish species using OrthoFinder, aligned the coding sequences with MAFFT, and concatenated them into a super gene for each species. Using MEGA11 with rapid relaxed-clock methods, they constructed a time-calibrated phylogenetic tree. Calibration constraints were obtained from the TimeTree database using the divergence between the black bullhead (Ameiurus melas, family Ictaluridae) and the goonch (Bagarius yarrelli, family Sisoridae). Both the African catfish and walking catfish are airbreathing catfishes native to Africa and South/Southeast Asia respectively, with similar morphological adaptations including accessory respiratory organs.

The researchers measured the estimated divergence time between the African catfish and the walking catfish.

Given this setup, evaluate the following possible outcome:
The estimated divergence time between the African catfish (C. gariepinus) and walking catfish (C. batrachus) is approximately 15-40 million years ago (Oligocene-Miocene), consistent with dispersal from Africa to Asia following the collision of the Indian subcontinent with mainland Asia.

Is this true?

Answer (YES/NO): YES